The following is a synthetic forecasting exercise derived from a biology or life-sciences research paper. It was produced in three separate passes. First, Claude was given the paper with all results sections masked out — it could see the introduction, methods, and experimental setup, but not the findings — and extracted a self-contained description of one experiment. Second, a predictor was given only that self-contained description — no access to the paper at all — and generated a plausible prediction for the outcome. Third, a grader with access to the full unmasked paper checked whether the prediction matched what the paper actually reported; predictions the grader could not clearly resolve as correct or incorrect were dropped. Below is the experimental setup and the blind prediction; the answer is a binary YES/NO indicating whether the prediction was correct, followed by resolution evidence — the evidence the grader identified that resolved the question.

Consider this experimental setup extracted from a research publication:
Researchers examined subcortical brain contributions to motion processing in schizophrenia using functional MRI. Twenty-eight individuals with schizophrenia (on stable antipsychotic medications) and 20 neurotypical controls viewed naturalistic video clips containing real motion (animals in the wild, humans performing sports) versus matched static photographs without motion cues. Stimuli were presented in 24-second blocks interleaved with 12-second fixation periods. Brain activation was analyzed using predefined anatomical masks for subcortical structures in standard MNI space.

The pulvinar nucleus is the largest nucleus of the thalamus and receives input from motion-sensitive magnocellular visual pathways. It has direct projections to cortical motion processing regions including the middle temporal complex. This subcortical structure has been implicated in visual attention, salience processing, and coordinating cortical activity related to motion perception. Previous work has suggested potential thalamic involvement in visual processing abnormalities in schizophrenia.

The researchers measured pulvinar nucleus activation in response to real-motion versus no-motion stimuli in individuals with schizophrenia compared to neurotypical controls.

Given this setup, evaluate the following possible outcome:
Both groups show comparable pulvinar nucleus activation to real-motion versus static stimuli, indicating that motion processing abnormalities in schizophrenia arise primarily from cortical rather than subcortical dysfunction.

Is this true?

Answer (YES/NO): NO